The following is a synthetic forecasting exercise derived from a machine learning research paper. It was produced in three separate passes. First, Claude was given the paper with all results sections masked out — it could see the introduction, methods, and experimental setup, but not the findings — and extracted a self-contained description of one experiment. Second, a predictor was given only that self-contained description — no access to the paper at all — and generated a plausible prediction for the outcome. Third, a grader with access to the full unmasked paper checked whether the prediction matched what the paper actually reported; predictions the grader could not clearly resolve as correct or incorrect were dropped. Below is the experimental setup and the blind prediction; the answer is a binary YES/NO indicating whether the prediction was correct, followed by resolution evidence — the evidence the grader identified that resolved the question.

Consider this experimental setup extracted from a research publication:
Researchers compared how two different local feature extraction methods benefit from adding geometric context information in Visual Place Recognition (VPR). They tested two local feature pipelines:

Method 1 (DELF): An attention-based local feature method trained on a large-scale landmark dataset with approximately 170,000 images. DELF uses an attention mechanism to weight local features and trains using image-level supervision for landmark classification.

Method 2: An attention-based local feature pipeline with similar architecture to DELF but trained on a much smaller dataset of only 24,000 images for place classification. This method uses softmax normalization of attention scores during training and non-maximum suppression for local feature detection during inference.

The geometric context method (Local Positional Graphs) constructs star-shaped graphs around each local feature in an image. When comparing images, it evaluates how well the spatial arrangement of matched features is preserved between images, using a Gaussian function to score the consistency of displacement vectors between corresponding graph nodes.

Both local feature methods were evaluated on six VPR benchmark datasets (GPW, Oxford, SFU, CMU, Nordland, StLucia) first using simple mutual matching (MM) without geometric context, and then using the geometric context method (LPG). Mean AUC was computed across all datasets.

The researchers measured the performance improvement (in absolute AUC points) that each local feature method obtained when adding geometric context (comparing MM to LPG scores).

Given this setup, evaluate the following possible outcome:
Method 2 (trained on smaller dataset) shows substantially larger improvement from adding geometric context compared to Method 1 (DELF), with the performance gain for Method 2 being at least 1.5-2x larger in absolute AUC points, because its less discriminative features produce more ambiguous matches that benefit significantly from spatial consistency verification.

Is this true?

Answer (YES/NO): NO